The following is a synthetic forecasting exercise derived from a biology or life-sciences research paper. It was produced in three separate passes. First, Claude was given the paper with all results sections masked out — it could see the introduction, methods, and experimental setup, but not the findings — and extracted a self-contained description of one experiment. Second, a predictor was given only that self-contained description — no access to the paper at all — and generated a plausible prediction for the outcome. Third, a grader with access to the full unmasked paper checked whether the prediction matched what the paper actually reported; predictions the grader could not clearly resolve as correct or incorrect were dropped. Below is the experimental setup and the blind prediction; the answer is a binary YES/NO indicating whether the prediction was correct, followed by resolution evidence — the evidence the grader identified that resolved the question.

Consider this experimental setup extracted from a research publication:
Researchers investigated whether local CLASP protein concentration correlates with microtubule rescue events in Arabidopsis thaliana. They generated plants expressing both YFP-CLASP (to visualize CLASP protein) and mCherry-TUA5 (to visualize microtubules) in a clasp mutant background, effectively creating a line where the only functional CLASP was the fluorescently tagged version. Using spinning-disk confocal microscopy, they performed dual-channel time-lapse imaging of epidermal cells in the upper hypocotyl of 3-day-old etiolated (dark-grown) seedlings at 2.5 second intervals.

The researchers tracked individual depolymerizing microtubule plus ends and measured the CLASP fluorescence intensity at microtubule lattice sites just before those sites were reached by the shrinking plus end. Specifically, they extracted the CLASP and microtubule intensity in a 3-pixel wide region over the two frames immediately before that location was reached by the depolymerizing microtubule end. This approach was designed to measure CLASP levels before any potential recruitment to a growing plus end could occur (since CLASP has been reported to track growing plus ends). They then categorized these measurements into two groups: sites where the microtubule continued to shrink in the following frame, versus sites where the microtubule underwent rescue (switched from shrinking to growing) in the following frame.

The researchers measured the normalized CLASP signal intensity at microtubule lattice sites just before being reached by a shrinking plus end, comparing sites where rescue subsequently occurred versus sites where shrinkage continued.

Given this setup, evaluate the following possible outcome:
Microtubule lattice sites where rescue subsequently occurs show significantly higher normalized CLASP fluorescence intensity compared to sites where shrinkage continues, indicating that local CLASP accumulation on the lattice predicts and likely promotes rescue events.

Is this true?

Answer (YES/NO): YES